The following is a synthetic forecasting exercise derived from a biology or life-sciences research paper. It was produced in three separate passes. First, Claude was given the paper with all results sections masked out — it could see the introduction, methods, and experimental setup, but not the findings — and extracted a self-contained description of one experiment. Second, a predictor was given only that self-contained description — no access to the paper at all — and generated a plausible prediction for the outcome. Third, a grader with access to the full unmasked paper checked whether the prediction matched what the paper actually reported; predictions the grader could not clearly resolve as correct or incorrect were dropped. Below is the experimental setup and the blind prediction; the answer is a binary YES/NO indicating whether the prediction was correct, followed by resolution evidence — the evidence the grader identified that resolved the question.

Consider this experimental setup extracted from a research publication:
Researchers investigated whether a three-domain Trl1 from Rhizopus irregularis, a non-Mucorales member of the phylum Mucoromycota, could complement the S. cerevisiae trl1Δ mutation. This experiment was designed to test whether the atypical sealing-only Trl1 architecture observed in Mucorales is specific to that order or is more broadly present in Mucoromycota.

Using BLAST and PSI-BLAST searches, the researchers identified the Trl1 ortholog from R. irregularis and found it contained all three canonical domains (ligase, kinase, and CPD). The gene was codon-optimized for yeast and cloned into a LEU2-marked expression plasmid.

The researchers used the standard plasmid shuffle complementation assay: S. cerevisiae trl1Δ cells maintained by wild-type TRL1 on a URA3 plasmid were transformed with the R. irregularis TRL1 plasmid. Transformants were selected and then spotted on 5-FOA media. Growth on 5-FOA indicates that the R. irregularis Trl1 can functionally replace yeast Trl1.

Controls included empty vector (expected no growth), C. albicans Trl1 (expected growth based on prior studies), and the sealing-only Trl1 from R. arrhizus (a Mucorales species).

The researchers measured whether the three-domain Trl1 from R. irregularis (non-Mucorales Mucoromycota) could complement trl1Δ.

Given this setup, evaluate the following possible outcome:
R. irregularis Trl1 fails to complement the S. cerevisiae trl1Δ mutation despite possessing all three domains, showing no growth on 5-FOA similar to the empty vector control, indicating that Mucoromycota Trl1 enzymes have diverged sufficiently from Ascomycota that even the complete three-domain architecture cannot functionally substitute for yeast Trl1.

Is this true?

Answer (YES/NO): NO